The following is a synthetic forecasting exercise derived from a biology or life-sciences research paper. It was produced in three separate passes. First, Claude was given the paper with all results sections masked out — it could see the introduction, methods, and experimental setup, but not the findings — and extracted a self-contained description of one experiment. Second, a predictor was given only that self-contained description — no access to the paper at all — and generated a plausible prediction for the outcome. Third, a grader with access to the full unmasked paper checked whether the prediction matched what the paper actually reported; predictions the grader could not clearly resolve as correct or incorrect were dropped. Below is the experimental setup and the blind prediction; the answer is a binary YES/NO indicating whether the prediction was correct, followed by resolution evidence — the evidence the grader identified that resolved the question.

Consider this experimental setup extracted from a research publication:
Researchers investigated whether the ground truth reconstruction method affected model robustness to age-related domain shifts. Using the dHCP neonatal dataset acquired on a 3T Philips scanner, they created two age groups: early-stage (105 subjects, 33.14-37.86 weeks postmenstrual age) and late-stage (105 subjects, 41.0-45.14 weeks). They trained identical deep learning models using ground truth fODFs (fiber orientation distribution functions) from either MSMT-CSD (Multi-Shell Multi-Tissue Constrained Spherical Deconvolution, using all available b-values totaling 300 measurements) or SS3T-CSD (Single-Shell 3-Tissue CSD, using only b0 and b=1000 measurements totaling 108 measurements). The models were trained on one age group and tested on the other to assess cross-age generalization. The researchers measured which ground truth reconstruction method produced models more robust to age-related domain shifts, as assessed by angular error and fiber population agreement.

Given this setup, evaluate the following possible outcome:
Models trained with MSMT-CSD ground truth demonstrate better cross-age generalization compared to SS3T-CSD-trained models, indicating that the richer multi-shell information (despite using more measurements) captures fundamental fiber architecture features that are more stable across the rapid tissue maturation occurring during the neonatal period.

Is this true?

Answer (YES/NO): NO